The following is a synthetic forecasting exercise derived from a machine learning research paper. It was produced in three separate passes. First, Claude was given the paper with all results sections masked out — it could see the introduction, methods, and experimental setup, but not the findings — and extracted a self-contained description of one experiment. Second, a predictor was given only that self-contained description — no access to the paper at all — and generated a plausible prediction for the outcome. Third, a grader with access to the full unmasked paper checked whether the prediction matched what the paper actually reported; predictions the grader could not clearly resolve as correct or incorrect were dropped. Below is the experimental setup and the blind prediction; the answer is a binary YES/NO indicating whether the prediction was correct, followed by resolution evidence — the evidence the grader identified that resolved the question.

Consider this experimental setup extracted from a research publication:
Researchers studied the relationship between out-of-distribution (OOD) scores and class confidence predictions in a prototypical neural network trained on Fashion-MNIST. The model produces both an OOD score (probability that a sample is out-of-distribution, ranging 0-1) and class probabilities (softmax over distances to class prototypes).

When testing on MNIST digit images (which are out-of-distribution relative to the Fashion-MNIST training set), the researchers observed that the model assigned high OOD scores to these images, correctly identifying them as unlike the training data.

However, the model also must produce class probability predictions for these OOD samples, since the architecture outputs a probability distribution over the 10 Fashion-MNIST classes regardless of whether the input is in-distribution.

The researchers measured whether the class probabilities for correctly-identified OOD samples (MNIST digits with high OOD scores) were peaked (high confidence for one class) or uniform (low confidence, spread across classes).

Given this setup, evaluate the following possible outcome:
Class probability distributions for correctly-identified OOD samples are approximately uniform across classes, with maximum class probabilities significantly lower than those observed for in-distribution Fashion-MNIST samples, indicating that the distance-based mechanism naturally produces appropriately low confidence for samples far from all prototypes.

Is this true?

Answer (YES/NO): NO